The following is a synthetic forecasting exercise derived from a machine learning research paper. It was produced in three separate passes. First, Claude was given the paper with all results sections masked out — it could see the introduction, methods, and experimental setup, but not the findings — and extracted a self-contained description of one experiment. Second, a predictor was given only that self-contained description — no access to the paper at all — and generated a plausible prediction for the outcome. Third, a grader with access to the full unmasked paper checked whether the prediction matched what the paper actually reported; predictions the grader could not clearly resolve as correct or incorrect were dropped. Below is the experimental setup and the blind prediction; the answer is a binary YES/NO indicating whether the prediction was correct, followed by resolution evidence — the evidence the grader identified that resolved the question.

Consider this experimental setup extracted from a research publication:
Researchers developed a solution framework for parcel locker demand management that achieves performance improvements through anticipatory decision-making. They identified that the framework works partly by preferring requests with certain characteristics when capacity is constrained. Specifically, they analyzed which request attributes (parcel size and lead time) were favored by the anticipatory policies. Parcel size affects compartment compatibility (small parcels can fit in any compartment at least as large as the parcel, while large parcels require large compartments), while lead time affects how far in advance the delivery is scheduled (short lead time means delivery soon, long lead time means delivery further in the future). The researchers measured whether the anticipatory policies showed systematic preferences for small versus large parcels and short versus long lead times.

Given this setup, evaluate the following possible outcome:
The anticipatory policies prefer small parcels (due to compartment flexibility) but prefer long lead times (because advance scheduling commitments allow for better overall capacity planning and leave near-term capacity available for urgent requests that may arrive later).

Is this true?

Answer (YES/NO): NO